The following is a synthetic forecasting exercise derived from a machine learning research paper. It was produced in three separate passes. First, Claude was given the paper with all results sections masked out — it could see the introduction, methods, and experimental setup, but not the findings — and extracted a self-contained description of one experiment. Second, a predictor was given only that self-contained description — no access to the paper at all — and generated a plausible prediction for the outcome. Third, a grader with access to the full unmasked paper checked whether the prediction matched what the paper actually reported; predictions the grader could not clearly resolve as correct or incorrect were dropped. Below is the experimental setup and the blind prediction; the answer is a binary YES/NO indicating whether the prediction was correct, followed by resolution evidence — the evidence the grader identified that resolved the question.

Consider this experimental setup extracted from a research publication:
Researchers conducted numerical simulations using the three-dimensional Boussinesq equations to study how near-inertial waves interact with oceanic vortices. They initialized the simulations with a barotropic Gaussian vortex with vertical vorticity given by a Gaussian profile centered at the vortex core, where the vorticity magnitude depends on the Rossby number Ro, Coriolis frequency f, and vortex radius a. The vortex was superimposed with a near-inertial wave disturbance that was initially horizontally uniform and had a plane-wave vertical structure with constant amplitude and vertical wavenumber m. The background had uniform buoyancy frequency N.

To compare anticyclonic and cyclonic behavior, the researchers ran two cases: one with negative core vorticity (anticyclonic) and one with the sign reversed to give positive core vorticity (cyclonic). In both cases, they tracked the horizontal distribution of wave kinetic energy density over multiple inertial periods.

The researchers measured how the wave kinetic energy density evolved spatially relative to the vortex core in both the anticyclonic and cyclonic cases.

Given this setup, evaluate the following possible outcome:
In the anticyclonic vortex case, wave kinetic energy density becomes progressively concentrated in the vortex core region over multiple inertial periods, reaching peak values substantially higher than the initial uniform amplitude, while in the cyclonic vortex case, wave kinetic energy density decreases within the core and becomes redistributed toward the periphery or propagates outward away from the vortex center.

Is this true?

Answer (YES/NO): YES